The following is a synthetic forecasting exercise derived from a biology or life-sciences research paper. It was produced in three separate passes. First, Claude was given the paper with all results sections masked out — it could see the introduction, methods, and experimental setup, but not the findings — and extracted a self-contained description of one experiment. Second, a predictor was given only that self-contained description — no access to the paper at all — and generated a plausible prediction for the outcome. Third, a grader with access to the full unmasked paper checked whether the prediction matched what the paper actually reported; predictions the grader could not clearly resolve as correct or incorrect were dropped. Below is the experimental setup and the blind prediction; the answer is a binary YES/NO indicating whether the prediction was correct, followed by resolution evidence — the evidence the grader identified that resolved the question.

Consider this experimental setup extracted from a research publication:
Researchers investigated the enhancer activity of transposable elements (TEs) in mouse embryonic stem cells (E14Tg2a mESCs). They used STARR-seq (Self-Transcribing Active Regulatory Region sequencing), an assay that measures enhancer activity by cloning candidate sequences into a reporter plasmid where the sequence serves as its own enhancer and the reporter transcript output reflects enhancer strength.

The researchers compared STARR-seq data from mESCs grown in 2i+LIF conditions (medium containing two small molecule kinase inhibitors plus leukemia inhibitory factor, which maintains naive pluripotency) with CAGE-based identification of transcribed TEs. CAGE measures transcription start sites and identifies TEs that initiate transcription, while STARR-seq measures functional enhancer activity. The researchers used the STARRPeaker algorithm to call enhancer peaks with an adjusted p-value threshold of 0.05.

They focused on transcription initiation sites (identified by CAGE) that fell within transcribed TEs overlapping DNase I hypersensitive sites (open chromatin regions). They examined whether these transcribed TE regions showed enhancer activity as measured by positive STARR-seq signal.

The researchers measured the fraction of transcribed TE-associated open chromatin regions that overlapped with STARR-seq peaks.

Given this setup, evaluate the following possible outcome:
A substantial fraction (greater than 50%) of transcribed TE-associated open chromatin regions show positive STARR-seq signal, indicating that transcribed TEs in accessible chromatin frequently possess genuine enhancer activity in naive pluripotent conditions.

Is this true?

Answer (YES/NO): NO